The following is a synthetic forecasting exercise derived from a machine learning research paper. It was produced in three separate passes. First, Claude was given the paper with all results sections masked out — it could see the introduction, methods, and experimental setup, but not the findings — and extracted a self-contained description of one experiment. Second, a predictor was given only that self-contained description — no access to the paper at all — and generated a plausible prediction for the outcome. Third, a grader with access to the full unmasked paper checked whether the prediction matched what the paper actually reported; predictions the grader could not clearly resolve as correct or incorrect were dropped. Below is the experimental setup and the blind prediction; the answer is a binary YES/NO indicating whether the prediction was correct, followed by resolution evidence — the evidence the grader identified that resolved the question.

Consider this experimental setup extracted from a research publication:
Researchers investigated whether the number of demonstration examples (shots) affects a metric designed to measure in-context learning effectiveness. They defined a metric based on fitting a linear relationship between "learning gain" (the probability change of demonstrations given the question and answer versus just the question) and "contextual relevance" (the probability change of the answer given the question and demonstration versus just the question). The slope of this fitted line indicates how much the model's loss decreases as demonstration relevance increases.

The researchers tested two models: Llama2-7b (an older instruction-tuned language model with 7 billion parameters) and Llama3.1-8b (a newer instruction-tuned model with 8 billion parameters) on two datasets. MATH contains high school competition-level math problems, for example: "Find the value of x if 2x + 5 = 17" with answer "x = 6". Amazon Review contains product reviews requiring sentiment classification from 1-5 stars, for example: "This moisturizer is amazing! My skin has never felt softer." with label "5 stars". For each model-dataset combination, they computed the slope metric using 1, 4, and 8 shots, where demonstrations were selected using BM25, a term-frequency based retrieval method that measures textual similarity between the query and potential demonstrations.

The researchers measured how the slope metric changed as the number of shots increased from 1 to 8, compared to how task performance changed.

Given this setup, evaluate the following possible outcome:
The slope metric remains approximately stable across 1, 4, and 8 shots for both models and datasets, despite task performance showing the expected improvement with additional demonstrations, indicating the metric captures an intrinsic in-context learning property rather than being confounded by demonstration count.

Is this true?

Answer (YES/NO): YES